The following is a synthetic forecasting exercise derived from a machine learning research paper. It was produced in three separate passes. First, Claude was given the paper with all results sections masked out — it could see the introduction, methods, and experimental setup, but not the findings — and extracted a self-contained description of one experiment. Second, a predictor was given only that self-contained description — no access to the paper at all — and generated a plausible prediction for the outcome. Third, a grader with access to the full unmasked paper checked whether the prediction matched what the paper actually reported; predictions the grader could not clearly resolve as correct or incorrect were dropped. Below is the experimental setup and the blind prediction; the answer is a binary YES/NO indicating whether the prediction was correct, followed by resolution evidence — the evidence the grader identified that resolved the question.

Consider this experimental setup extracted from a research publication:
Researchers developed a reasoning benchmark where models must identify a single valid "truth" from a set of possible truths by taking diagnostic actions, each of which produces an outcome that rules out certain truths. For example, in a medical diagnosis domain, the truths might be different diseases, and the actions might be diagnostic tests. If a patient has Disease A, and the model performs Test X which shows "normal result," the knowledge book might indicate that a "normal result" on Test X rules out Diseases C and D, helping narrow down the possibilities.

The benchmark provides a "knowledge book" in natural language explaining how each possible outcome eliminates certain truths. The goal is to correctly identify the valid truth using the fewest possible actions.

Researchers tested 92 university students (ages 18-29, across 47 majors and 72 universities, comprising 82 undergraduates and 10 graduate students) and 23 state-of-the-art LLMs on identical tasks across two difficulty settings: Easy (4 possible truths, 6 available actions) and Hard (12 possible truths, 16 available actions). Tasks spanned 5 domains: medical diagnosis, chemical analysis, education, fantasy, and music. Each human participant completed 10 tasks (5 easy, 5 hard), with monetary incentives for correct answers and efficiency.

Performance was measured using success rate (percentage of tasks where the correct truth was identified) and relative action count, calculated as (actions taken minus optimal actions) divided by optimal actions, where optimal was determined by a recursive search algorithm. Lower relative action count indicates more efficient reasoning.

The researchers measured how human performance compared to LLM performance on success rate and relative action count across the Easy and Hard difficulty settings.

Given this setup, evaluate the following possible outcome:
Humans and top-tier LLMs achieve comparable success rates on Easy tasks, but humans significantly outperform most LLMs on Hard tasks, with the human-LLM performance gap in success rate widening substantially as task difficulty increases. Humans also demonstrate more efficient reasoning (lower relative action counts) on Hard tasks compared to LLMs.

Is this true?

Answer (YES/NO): NO